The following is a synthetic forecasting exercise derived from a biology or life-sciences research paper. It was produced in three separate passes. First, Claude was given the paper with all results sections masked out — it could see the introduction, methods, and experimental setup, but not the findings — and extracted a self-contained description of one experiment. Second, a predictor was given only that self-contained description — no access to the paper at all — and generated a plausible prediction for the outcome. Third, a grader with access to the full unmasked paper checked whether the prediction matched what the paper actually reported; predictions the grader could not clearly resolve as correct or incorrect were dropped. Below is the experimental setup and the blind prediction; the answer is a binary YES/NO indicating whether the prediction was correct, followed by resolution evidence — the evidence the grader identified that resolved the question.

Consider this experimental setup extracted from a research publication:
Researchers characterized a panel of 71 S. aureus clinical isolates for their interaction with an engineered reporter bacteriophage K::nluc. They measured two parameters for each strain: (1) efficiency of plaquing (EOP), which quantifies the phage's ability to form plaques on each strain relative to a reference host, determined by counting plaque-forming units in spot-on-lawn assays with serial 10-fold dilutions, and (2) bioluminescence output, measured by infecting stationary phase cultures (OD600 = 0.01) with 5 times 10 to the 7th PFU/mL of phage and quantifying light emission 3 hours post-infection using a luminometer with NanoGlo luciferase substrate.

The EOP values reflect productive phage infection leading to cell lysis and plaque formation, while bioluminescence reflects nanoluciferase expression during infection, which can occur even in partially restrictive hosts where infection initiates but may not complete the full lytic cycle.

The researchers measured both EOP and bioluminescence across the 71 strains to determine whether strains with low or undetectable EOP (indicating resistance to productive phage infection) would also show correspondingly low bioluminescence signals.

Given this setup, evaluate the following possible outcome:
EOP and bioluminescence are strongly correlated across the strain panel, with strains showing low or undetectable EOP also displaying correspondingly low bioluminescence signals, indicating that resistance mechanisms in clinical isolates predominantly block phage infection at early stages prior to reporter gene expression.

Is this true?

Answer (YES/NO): NO